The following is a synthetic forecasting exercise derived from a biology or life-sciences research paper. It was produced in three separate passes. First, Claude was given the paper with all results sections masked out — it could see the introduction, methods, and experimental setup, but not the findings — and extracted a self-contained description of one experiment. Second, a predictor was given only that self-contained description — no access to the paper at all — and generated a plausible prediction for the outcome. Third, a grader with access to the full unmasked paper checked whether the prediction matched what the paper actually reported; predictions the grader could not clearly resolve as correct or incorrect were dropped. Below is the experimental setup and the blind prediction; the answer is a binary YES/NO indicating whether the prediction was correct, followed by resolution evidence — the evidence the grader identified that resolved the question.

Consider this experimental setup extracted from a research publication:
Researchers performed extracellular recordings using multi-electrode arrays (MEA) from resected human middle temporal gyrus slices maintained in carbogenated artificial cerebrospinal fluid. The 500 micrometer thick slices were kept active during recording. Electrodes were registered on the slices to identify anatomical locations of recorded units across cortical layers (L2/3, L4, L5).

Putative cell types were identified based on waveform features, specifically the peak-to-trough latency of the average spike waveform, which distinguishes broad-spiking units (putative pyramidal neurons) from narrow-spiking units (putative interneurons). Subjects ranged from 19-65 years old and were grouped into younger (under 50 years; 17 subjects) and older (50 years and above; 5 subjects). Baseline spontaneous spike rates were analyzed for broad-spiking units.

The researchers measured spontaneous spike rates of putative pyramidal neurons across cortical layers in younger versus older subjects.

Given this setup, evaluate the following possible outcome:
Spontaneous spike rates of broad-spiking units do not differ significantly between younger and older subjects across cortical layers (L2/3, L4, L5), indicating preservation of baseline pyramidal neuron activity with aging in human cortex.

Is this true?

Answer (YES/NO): NO